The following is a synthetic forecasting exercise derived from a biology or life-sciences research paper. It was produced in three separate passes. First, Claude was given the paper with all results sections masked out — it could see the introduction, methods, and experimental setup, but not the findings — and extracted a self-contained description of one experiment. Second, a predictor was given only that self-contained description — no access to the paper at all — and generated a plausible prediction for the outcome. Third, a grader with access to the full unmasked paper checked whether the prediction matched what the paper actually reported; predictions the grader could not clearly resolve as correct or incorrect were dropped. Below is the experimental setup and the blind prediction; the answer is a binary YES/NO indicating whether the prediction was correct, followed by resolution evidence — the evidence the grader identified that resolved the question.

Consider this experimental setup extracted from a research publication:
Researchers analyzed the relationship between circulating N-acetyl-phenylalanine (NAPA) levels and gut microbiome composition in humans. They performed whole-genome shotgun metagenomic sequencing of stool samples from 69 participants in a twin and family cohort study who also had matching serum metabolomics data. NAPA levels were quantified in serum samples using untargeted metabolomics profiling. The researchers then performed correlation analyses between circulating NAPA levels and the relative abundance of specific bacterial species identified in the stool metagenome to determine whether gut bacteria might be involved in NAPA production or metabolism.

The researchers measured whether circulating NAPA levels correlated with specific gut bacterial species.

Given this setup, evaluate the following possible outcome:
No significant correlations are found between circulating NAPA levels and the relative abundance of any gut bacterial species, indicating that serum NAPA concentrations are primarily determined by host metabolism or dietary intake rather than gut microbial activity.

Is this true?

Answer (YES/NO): NO